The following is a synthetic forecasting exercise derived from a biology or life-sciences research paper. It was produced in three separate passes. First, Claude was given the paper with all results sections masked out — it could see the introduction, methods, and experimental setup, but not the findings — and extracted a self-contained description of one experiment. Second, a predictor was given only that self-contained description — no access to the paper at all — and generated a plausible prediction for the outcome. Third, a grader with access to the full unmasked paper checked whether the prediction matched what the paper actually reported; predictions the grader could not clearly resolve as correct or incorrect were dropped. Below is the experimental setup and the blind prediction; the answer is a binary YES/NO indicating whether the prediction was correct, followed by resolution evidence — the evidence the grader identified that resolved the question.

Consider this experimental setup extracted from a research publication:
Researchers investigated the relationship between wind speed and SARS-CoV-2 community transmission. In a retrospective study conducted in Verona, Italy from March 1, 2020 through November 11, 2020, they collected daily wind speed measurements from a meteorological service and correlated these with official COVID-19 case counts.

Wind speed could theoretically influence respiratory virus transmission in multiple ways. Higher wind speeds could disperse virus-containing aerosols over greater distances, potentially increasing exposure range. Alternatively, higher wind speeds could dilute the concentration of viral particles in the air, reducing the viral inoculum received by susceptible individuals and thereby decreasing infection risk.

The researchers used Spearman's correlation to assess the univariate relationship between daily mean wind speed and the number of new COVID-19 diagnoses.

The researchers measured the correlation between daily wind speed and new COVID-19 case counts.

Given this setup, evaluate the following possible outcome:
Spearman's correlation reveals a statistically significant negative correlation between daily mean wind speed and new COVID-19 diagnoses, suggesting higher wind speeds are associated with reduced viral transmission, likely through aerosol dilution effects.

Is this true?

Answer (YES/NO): YES